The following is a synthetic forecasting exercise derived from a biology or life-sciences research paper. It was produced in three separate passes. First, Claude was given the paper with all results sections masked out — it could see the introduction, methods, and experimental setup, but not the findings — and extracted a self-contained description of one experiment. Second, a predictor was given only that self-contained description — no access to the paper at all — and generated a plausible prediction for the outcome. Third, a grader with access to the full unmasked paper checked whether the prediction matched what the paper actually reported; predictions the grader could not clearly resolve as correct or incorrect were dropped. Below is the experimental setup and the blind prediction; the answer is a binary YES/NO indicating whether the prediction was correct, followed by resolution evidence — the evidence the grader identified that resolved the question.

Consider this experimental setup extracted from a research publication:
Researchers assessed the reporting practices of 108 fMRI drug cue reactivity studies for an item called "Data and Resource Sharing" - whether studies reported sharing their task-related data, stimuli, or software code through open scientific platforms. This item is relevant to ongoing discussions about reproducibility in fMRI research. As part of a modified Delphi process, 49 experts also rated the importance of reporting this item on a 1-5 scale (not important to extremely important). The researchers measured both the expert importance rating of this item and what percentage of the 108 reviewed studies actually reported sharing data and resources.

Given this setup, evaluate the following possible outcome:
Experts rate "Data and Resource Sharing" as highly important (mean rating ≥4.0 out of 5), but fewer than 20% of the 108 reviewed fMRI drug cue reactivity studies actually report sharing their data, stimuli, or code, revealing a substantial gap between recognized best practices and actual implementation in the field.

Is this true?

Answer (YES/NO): NO